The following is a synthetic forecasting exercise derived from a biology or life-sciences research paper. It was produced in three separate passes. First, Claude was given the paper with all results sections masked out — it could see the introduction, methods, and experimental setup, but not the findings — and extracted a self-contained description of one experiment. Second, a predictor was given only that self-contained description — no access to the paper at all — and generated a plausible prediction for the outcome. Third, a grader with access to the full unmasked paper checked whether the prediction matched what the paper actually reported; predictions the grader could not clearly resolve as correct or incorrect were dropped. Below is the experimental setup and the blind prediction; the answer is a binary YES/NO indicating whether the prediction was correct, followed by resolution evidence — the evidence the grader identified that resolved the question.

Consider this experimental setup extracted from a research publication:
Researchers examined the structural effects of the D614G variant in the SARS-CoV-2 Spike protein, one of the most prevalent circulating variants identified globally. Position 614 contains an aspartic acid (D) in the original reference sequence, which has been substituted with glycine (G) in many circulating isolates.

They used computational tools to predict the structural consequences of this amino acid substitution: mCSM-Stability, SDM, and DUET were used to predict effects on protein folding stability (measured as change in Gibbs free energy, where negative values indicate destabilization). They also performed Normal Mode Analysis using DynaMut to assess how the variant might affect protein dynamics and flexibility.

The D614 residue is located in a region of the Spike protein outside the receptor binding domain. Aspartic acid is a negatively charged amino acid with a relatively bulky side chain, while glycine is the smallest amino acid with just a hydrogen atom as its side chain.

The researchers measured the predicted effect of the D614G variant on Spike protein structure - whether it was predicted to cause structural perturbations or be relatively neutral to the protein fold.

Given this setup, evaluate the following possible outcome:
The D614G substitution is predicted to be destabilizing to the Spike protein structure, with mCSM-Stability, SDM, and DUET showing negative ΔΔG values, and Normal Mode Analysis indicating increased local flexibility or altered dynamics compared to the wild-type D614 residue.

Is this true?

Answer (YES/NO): NO